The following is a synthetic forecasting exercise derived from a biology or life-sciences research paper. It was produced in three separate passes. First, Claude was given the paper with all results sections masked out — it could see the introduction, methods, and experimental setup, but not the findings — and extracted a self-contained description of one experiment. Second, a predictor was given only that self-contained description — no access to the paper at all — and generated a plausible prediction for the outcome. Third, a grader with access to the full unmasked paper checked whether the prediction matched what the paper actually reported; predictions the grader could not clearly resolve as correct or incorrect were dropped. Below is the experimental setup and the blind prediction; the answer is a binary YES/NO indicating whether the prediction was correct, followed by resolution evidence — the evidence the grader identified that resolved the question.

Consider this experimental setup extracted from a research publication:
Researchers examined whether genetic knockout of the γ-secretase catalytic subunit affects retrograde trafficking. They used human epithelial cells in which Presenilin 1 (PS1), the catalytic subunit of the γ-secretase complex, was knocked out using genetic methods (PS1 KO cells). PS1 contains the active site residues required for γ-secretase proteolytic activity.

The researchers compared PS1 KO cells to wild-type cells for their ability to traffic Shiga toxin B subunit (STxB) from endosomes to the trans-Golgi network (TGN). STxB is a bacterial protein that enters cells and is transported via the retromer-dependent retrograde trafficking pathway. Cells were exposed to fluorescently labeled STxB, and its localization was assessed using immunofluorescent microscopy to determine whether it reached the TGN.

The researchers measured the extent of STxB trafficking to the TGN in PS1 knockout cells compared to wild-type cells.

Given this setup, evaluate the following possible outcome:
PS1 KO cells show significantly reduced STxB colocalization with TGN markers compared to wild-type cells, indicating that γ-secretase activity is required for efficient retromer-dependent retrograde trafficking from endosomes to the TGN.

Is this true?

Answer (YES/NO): YES